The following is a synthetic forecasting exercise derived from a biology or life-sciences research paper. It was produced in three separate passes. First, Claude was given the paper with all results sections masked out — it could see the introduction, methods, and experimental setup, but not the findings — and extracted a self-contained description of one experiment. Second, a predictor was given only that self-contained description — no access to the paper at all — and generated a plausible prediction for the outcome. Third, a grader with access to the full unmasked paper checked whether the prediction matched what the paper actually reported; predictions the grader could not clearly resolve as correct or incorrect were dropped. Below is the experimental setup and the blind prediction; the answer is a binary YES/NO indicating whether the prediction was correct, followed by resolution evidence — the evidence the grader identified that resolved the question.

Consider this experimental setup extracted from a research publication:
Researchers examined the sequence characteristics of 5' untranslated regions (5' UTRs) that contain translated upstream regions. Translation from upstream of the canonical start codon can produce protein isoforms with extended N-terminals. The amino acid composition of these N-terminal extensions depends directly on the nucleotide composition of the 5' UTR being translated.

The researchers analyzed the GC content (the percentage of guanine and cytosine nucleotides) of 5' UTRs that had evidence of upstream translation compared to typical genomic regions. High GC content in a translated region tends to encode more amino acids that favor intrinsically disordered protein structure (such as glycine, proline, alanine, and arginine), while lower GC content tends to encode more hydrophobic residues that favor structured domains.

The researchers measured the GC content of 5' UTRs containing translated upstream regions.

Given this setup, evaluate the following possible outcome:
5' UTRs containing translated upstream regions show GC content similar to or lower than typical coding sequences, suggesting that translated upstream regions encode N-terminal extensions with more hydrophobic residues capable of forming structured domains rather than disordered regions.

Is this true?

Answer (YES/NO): NO